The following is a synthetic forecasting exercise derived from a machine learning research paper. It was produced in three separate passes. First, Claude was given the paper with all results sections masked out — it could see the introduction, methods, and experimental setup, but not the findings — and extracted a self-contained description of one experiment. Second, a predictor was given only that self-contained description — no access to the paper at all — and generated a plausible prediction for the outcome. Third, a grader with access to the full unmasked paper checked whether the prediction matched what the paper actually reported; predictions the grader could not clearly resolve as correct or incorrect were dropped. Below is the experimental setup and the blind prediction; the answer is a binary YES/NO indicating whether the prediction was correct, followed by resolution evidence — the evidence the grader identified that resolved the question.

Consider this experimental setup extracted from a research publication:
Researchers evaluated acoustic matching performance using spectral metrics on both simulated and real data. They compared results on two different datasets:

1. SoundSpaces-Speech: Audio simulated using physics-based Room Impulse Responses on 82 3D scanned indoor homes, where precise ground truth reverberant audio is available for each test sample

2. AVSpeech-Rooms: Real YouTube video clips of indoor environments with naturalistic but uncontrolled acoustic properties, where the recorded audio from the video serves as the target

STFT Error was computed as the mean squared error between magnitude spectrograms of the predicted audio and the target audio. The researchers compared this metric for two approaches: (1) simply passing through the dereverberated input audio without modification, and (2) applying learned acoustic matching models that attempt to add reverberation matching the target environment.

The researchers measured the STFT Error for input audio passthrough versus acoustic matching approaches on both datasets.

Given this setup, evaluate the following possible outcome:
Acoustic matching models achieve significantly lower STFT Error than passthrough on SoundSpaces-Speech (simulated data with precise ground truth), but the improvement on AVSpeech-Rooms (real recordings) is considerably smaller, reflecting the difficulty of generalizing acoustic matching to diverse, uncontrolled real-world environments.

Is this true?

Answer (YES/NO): NO